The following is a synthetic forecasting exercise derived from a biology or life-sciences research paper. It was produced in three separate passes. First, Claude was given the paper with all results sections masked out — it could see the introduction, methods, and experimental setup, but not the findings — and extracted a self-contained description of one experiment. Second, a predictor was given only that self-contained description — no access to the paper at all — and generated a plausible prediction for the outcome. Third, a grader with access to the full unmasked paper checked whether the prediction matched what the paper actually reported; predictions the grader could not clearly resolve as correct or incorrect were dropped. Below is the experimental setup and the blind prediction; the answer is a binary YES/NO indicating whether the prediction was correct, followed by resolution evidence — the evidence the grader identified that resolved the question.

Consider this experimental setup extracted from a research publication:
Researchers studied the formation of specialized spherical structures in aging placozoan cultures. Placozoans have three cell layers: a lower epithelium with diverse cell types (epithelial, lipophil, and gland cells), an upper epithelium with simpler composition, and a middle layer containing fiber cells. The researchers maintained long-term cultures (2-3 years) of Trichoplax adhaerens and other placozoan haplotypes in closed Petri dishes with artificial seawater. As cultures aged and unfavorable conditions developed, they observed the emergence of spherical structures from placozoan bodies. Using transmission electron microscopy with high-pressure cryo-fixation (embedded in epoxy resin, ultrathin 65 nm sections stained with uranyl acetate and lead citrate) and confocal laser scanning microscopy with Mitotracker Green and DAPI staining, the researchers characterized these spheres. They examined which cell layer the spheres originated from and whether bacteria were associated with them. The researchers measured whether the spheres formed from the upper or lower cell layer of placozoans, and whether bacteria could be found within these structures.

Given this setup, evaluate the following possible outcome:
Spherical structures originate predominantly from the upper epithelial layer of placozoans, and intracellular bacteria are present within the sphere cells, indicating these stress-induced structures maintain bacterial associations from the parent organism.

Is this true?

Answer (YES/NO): YES